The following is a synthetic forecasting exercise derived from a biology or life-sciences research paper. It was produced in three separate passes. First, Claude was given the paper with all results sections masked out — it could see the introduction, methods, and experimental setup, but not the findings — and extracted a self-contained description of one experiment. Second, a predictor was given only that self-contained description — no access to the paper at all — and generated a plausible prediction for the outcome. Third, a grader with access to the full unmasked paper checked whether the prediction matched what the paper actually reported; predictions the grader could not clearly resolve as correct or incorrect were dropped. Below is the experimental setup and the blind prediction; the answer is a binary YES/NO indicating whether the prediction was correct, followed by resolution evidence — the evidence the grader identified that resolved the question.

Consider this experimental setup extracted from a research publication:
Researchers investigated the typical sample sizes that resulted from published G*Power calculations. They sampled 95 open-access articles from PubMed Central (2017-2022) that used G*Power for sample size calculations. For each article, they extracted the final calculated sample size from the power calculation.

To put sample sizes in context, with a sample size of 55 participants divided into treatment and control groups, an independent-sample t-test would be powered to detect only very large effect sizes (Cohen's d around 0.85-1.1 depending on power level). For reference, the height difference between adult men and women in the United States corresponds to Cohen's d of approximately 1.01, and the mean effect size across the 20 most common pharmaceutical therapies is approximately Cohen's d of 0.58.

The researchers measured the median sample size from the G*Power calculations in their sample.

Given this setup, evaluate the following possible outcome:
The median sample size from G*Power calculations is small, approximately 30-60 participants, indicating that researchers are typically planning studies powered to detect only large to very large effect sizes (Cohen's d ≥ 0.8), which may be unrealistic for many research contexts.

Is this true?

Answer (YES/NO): YES